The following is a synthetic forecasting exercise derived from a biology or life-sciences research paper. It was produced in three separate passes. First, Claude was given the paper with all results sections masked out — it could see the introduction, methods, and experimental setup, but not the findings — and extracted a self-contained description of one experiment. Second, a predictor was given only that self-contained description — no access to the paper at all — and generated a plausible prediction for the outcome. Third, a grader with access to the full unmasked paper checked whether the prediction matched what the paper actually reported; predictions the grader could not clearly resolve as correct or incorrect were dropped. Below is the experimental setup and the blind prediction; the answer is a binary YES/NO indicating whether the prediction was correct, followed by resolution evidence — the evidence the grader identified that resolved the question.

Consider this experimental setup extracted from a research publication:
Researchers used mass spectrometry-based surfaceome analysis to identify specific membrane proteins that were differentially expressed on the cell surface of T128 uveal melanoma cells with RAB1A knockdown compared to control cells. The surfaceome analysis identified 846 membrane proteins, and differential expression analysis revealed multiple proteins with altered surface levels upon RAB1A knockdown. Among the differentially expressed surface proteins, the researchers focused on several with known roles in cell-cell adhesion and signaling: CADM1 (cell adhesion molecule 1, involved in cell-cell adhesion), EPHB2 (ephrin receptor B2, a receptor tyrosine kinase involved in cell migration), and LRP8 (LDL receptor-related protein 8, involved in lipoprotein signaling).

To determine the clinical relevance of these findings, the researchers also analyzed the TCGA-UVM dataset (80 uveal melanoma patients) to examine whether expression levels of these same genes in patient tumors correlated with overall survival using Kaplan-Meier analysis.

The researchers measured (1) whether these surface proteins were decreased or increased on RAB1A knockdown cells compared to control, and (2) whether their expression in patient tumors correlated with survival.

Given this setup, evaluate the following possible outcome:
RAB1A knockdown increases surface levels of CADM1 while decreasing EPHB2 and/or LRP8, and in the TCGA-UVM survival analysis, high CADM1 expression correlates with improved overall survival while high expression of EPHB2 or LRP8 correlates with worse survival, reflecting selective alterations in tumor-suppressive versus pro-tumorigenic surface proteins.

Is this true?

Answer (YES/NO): NO